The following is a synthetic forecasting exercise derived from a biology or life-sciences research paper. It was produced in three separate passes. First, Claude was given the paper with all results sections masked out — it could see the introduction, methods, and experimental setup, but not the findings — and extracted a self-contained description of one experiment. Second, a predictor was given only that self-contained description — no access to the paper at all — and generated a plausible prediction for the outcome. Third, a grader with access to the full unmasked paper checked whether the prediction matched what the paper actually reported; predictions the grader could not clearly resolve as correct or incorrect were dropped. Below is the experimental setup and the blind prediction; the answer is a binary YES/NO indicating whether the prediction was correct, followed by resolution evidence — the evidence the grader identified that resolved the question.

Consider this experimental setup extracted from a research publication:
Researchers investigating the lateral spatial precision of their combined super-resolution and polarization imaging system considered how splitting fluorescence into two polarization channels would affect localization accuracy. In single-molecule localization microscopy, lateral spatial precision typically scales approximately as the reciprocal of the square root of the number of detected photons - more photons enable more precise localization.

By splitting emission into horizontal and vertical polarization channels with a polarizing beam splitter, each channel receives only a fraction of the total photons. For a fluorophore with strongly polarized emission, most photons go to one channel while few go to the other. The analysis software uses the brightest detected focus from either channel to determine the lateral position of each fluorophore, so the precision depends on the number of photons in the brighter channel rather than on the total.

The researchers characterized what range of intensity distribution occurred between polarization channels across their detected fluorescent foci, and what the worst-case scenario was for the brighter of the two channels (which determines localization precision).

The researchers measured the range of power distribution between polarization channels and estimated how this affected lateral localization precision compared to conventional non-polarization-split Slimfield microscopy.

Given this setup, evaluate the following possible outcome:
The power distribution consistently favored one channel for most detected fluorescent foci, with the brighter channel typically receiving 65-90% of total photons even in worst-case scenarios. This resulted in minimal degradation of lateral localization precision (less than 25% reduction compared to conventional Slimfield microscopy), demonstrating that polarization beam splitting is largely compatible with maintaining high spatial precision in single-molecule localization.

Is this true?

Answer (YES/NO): NO